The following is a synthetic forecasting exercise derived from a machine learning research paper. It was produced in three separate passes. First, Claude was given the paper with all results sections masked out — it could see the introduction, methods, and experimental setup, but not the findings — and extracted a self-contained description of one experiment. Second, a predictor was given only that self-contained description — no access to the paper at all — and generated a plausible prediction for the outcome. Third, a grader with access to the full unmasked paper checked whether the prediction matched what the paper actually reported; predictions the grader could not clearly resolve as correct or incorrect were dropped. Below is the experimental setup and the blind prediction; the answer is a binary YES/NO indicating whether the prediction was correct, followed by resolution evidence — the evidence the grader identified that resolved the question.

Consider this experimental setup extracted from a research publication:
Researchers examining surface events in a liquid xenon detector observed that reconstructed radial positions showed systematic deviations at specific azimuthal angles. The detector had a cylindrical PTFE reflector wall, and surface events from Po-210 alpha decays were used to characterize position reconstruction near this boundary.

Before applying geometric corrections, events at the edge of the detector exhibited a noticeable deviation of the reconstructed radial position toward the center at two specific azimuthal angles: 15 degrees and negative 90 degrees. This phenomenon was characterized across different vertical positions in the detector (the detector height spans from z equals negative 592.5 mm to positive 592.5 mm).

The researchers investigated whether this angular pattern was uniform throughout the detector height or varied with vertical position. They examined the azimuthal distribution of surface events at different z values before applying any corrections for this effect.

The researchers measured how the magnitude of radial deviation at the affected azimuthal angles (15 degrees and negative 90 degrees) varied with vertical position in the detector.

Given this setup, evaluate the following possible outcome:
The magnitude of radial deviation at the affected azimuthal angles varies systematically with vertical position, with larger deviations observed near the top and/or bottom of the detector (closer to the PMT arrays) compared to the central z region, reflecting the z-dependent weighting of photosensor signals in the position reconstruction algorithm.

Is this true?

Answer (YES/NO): NO